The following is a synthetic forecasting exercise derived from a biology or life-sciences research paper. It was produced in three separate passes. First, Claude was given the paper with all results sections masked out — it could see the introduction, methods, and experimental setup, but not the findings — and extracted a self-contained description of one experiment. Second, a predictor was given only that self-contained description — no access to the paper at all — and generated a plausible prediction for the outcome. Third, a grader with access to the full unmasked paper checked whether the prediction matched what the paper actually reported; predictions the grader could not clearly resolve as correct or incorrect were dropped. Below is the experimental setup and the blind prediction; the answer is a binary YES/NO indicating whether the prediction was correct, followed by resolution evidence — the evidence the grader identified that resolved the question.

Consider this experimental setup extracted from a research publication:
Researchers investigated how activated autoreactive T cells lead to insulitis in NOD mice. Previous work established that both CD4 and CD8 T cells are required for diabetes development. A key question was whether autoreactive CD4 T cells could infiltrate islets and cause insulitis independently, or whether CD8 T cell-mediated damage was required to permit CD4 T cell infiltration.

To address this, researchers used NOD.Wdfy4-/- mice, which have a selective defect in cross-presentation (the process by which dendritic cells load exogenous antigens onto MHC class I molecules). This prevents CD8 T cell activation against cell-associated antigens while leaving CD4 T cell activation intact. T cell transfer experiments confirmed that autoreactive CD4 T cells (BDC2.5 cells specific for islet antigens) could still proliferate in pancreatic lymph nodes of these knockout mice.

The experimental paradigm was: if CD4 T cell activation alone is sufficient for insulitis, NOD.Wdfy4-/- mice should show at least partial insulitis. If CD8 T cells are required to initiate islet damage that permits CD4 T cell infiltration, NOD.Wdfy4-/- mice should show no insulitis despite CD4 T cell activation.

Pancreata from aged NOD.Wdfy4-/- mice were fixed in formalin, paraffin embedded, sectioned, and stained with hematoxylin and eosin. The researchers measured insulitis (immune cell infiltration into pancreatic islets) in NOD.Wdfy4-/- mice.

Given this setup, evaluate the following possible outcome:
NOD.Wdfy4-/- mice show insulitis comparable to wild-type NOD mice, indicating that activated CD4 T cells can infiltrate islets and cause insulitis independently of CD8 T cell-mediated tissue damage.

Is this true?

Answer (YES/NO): NO